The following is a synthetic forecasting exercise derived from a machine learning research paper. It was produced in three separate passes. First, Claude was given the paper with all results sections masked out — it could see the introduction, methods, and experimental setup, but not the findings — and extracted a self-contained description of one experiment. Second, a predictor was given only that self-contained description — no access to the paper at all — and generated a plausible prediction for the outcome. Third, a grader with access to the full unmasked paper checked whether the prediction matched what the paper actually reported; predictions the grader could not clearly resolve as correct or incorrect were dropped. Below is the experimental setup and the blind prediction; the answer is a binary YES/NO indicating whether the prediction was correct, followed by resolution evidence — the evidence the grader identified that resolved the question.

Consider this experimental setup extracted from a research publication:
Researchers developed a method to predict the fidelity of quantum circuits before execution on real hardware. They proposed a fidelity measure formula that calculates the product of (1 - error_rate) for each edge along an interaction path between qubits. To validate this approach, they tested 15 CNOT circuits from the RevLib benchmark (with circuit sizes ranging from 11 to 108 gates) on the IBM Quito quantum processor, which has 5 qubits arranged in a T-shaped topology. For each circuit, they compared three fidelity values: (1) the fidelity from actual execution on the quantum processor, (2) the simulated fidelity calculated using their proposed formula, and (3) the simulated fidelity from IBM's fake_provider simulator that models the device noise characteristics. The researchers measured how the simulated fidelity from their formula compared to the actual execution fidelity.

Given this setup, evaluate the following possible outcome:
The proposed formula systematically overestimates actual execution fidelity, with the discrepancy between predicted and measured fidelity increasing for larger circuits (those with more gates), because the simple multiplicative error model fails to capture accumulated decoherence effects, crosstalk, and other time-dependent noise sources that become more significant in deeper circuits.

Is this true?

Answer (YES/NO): NO